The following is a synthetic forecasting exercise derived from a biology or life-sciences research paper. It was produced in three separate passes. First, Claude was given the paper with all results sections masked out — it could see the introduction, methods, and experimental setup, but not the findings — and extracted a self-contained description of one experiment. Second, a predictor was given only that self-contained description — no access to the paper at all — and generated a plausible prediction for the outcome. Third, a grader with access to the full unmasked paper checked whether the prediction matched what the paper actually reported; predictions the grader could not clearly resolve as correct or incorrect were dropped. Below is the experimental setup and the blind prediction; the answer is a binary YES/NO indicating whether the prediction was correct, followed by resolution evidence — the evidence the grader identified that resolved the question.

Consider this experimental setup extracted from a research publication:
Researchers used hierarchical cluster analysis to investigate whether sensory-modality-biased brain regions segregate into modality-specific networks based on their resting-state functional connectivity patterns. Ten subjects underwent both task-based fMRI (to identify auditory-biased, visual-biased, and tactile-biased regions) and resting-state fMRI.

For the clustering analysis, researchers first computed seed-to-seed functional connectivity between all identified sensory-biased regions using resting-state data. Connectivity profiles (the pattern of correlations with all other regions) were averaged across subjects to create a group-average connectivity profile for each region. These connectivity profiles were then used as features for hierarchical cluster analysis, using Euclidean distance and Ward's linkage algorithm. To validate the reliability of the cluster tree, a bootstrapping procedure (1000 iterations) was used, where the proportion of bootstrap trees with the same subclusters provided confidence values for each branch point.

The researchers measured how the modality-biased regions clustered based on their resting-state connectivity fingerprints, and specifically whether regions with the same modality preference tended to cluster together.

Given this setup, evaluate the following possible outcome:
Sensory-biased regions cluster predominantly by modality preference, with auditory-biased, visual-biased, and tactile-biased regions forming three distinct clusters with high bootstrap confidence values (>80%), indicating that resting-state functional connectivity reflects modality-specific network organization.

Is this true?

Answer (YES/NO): NO